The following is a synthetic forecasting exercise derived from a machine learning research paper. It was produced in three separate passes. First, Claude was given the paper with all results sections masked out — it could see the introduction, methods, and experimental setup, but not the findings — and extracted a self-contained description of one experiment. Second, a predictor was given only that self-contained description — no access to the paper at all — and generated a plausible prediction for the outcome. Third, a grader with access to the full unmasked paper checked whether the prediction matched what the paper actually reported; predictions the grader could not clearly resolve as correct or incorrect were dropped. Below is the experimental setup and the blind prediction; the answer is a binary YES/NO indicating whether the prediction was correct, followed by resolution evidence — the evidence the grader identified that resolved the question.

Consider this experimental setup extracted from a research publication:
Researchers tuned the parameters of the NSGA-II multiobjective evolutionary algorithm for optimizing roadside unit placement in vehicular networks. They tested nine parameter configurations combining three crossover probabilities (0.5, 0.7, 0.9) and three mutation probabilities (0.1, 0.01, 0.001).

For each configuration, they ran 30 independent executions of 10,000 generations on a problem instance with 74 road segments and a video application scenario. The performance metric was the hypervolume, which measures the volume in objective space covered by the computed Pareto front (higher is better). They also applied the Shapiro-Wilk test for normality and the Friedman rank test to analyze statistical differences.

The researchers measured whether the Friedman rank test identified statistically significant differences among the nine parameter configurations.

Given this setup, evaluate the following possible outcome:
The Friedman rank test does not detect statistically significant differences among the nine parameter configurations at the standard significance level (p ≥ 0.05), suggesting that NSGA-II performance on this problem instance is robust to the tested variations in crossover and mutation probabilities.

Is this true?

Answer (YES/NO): YES